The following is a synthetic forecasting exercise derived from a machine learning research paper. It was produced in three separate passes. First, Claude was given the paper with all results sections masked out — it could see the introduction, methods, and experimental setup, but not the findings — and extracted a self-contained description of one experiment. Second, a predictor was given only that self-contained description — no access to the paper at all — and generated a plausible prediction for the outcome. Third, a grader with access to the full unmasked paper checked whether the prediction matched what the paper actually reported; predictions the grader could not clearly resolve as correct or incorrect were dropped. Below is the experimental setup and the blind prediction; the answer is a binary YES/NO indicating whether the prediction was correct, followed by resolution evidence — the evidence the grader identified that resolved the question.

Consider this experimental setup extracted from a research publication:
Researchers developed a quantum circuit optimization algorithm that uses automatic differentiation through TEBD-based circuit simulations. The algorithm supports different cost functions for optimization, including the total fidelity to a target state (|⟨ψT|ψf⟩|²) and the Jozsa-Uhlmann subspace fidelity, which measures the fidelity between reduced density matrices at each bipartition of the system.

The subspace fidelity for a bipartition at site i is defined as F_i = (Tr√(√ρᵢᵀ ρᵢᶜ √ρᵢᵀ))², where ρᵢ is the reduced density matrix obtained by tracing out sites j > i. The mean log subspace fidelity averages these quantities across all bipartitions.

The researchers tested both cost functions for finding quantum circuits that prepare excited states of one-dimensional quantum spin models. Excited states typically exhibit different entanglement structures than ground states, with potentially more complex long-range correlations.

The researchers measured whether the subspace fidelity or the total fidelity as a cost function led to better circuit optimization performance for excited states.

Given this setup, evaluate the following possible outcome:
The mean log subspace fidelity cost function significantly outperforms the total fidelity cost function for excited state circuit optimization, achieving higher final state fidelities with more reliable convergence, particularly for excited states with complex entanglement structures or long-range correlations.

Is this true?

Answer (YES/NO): YES